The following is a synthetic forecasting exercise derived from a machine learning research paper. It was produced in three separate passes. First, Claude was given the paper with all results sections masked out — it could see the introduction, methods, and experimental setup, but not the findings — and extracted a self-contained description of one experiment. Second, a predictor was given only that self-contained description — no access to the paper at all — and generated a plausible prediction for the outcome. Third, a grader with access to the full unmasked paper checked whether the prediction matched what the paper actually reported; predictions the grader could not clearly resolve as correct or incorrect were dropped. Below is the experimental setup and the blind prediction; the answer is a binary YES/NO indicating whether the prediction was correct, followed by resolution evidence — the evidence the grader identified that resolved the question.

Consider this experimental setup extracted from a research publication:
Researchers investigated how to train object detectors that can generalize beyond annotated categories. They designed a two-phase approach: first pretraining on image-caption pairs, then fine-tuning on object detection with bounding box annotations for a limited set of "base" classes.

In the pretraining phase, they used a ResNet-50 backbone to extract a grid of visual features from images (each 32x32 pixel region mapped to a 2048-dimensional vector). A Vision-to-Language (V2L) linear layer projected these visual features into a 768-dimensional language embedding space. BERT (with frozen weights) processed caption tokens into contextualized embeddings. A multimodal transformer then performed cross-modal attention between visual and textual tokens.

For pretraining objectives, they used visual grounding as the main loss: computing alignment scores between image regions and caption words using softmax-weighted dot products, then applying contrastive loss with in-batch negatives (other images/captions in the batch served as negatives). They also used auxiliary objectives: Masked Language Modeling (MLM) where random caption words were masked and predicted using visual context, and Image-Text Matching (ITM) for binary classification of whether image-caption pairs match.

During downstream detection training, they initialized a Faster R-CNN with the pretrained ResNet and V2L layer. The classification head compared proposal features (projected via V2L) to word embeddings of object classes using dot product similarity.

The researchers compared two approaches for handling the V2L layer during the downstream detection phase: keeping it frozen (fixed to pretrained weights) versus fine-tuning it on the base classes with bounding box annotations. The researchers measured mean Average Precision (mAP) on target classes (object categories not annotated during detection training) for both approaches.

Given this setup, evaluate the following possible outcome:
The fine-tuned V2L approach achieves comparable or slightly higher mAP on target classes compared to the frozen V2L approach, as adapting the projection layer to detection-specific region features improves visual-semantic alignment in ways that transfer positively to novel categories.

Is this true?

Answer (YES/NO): NO